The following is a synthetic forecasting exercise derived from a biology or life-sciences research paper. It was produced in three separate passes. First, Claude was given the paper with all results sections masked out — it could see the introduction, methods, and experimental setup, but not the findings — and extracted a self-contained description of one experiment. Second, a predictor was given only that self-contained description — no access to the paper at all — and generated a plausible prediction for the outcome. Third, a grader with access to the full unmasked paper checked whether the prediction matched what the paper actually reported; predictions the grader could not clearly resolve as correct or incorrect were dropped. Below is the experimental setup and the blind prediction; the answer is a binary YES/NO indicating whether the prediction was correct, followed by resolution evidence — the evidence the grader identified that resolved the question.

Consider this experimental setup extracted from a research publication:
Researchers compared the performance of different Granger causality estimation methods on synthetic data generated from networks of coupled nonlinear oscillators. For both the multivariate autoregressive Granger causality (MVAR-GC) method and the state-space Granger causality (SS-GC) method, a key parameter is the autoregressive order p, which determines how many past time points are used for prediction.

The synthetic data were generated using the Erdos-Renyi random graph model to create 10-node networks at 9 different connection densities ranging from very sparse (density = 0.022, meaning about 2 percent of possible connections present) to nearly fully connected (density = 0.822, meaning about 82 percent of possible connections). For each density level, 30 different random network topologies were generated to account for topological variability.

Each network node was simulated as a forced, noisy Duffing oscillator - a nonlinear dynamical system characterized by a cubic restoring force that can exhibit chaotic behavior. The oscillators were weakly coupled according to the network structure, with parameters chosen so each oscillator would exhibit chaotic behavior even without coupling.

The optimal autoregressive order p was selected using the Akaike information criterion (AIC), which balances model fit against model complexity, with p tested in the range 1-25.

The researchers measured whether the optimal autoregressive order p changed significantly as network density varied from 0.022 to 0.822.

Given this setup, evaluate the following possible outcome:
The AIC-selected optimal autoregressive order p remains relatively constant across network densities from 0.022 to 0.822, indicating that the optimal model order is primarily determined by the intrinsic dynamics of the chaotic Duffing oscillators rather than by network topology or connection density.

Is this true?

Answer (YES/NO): YES